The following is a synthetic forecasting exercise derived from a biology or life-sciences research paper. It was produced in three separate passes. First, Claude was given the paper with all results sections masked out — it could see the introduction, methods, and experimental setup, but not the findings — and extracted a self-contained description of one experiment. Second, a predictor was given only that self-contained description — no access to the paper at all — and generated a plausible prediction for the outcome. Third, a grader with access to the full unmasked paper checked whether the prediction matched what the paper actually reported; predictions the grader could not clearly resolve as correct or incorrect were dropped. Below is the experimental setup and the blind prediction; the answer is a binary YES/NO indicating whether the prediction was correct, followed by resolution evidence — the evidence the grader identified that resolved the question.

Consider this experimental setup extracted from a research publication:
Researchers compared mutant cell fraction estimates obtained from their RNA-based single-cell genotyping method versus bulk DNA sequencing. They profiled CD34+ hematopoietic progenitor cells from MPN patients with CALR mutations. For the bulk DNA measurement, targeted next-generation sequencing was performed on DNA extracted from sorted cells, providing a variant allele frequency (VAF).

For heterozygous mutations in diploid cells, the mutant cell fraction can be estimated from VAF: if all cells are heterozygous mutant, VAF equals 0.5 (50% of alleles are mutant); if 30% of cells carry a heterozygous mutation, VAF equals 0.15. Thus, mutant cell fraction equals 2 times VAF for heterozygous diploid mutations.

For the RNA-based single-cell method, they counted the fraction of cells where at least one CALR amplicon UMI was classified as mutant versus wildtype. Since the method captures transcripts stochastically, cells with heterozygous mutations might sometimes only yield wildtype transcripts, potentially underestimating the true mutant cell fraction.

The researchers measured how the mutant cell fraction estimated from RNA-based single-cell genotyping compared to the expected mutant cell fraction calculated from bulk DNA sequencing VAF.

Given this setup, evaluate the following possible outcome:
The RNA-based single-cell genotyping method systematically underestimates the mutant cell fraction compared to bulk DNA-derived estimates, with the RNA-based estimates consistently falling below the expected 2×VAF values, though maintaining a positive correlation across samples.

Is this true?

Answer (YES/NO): NO